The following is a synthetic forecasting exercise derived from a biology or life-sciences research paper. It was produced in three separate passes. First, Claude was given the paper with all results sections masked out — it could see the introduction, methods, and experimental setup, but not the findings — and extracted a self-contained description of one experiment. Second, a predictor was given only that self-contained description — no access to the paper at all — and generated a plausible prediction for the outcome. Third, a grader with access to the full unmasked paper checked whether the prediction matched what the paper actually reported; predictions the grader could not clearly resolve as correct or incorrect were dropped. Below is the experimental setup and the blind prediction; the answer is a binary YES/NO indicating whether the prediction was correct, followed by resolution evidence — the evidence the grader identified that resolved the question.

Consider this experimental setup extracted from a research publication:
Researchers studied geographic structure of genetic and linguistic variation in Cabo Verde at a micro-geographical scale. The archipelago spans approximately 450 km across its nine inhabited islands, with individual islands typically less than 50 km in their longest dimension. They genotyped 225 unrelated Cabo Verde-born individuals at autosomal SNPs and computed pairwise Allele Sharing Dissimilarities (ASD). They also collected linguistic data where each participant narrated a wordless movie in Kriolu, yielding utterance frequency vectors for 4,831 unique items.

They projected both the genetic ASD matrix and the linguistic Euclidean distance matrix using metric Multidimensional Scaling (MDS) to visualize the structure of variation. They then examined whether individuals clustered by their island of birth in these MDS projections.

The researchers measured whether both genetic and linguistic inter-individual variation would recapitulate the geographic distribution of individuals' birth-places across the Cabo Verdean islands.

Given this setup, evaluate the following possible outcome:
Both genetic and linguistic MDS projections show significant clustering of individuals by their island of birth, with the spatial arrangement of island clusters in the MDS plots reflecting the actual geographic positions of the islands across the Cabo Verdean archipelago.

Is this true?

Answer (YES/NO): YES